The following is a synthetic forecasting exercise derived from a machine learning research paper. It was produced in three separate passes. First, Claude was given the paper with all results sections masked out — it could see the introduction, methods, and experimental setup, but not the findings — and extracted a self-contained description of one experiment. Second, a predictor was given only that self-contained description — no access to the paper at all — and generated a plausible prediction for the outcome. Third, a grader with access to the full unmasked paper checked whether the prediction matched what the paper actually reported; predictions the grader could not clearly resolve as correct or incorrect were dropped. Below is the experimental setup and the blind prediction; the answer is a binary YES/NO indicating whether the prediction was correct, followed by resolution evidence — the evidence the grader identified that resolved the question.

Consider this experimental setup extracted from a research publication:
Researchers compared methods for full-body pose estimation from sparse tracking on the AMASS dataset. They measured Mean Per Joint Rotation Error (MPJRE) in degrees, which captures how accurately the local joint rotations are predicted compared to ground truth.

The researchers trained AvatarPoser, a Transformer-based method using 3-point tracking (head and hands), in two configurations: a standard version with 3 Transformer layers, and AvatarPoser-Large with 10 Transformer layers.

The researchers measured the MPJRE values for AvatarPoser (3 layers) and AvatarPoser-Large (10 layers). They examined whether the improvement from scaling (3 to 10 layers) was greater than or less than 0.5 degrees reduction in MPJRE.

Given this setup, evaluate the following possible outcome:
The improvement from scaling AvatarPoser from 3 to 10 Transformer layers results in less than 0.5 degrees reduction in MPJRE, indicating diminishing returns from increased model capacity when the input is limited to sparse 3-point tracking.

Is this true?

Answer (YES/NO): YES